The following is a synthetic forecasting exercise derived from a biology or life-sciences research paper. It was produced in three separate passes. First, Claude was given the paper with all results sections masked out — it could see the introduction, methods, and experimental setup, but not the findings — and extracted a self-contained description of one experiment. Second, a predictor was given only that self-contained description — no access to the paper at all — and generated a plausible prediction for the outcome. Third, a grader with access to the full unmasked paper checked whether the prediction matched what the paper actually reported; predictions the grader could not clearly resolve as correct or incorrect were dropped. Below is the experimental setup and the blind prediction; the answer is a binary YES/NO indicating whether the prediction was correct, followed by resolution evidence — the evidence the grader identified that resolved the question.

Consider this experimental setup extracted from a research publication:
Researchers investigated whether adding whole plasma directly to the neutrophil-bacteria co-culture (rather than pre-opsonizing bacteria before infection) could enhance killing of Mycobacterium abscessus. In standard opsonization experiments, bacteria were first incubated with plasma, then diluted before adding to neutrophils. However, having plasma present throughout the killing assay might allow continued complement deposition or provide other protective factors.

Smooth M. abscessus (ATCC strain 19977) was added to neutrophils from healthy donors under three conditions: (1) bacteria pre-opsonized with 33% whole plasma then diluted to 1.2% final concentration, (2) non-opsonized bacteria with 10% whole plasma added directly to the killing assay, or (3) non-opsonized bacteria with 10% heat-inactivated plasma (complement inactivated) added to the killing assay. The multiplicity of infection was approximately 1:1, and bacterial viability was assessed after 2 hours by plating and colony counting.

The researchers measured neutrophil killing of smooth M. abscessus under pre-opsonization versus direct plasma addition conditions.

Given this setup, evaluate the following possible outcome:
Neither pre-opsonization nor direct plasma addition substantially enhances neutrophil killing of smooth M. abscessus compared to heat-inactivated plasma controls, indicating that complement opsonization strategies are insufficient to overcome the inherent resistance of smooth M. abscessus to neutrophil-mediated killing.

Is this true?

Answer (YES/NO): NO